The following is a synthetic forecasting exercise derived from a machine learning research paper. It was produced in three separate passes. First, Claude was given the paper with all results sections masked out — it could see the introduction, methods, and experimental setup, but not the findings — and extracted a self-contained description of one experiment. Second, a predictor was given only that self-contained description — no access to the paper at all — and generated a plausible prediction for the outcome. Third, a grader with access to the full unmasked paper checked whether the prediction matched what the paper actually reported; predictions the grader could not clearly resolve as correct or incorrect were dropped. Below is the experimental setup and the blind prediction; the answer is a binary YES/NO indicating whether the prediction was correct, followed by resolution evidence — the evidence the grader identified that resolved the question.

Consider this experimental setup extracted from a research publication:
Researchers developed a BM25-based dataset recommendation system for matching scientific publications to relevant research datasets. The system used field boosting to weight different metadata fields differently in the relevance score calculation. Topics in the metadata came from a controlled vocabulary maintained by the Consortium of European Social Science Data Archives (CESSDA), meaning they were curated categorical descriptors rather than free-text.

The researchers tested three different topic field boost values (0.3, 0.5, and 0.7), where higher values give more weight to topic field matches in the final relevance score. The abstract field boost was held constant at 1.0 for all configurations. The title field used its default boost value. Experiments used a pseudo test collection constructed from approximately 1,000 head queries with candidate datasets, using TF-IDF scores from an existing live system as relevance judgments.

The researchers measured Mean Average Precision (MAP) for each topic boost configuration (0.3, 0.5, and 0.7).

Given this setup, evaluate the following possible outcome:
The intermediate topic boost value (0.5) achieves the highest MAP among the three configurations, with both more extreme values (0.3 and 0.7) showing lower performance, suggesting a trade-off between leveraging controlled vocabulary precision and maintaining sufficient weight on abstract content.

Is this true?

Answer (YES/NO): NO